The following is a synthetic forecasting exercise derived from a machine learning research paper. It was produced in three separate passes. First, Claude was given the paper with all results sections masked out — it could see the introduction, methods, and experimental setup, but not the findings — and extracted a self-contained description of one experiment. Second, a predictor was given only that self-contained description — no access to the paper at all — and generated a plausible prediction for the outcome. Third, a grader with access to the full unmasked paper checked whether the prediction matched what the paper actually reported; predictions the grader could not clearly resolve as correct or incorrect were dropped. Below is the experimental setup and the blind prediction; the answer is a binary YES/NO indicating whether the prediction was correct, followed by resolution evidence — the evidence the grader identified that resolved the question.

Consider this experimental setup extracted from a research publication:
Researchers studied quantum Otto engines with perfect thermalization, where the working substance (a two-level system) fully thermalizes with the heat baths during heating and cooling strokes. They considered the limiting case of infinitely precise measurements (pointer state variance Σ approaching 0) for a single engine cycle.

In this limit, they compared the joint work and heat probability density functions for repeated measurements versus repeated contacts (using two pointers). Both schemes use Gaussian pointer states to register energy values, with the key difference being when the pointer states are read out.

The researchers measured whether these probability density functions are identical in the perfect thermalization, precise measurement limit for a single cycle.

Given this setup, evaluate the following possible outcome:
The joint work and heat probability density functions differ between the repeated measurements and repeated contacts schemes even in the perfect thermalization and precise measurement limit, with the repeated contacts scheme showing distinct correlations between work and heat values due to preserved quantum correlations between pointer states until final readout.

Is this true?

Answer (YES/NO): NO